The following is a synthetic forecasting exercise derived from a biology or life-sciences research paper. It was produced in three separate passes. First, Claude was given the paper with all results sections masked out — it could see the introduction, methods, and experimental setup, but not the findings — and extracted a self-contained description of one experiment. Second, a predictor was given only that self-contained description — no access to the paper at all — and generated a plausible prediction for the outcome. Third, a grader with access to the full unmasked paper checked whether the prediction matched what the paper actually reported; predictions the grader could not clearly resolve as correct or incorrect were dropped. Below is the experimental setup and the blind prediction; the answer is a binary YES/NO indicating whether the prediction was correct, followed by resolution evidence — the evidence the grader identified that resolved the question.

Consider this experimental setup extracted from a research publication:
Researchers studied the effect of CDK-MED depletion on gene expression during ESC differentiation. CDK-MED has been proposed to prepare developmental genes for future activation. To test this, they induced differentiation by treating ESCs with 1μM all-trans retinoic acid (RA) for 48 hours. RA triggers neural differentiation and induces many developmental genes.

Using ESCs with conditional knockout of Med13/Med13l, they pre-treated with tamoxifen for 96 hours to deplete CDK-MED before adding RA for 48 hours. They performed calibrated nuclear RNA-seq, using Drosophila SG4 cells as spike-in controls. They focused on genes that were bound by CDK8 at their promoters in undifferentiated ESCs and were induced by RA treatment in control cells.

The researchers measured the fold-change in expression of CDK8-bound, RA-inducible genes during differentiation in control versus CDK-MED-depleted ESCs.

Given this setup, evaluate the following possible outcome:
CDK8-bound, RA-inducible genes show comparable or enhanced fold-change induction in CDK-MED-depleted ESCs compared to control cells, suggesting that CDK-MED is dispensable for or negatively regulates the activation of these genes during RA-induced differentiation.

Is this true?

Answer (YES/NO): NO